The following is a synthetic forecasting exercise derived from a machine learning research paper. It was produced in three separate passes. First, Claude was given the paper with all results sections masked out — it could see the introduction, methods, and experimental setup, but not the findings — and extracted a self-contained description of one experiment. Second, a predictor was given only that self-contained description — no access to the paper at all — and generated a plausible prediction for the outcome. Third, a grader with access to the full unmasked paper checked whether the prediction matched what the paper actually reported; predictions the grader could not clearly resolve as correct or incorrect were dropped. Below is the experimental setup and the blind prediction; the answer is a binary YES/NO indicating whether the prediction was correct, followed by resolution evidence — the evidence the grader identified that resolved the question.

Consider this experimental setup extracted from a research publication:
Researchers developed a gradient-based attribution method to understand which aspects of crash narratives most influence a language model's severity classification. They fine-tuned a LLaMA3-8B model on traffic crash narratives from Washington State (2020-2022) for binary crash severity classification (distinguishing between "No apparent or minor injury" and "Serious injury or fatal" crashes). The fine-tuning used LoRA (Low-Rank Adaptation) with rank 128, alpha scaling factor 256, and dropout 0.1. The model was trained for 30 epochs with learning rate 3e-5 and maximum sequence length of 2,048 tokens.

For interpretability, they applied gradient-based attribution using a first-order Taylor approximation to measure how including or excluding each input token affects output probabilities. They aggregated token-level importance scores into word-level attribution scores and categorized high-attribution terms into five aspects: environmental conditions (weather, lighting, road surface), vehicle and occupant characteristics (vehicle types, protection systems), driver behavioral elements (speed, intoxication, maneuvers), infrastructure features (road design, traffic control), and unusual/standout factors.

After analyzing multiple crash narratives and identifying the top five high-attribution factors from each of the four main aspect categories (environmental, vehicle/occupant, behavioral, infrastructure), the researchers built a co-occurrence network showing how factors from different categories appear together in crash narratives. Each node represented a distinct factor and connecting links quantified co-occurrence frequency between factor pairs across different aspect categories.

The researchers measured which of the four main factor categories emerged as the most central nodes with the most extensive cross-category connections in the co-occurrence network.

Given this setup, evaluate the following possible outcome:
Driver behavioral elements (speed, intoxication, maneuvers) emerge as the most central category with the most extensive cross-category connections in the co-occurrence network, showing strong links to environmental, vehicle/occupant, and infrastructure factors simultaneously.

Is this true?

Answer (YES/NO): YES